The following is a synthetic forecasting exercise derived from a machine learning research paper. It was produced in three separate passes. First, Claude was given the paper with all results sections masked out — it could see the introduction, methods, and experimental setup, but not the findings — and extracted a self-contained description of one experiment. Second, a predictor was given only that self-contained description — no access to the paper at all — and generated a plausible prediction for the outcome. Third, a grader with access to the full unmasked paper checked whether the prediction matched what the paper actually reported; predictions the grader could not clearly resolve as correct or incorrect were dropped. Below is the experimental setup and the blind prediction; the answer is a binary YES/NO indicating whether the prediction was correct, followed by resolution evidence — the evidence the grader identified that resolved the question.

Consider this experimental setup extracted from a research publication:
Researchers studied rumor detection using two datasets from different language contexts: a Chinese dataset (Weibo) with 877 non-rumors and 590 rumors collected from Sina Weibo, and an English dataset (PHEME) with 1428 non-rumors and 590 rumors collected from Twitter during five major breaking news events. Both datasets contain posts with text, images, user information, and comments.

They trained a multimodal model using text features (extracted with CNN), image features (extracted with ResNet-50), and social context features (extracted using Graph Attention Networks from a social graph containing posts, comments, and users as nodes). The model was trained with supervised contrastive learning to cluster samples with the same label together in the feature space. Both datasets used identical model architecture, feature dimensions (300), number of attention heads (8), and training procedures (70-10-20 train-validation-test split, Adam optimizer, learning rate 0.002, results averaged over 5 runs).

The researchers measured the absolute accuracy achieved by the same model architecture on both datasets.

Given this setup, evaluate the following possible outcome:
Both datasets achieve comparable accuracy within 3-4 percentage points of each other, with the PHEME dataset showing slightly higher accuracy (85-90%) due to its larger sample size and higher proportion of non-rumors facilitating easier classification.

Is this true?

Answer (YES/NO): NO